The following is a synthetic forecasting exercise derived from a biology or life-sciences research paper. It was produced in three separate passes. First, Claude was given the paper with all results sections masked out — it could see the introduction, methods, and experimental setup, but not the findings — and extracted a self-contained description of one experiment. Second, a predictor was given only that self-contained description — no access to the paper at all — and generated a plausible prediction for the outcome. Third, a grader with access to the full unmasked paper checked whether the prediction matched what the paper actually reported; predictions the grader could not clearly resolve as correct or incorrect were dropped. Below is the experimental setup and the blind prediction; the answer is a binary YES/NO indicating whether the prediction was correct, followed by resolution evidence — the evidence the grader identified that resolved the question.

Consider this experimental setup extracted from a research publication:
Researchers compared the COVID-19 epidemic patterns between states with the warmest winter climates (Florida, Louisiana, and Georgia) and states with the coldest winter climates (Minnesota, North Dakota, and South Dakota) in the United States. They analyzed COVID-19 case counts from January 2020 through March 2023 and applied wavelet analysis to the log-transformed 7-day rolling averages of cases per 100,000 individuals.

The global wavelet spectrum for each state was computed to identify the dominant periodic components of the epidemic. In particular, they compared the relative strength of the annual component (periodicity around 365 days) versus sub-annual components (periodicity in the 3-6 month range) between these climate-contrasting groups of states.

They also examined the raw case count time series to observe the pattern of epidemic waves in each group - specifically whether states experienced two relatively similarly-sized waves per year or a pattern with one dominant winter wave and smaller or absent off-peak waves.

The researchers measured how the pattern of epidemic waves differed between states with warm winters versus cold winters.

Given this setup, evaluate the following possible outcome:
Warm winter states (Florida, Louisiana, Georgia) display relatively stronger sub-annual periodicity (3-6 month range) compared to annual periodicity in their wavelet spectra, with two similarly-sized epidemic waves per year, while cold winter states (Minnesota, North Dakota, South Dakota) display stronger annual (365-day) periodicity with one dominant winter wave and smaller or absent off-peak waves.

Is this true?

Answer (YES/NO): YES